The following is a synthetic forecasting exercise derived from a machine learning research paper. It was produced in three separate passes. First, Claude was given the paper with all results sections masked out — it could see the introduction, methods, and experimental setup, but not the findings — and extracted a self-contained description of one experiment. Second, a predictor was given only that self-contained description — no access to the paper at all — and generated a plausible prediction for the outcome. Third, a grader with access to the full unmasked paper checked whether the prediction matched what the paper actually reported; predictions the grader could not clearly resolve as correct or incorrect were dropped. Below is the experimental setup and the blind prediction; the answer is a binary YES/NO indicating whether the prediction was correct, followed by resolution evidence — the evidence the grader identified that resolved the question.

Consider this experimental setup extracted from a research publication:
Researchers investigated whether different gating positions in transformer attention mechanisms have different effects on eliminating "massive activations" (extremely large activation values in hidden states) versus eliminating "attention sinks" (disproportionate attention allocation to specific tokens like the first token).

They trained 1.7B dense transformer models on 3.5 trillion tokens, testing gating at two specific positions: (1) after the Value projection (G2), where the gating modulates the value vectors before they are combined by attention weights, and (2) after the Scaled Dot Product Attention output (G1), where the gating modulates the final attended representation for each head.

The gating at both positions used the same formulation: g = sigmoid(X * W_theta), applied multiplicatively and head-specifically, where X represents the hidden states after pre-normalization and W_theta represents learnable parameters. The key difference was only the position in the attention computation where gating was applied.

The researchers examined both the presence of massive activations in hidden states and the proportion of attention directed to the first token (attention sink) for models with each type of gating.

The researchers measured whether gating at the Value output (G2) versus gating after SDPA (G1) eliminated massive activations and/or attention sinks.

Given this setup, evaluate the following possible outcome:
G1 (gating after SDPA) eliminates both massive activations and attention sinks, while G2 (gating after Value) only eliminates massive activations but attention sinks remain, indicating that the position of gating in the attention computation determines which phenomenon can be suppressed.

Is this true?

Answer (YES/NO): YES